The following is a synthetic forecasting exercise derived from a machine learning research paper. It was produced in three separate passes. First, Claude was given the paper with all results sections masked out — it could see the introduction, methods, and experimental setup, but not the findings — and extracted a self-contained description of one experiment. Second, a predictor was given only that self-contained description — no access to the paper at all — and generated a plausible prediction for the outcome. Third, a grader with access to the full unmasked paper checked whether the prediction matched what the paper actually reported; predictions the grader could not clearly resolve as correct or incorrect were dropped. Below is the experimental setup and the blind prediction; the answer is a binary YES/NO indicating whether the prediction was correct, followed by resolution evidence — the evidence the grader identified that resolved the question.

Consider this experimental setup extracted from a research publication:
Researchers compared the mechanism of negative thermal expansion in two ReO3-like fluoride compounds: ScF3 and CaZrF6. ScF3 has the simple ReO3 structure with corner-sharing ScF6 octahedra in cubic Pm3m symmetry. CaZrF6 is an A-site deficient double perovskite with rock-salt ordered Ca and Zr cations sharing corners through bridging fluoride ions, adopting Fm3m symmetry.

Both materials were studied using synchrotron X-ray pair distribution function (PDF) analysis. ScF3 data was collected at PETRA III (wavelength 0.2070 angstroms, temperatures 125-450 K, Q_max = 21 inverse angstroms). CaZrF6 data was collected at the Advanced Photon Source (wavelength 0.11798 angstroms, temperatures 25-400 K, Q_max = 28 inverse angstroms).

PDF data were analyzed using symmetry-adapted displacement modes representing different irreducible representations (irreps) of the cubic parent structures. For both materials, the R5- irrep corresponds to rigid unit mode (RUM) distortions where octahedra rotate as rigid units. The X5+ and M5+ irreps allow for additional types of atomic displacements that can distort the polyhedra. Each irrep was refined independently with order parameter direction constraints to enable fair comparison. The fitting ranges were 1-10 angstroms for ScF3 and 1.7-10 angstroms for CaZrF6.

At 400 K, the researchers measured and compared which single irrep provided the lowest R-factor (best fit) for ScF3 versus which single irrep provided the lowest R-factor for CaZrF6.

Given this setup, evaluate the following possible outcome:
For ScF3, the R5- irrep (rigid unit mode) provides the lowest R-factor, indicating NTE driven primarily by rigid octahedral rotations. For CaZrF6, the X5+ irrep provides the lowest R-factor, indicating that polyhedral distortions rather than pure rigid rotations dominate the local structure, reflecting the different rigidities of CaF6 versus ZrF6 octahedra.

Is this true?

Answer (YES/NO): NO